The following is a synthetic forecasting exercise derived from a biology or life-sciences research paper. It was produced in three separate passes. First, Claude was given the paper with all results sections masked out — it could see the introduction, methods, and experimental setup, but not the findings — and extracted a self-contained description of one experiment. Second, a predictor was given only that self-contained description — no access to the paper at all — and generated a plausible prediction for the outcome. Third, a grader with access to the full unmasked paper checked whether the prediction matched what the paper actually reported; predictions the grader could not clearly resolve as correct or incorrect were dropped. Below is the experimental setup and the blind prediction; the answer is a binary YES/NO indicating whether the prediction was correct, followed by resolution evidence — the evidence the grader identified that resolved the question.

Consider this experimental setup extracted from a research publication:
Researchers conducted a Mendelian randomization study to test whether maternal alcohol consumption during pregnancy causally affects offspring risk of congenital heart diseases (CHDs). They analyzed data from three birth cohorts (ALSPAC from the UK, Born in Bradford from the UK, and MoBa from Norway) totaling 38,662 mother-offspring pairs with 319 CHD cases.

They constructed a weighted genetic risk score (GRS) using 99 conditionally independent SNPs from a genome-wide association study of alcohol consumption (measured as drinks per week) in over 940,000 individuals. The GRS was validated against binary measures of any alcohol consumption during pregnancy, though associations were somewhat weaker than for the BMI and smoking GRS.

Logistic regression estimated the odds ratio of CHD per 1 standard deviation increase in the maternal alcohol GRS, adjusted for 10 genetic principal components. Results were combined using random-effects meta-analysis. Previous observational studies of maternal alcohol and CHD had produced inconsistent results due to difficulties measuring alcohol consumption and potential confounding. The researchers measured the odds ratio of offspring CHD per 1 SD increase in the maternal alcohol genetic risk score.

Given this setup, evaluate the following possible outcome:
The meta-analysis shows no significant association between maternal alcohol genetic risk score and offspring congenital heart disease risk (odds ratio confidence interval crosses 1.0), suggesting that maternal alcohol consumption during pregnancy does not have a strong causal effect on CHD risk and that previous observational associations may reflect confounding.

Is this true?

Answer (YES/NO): NO